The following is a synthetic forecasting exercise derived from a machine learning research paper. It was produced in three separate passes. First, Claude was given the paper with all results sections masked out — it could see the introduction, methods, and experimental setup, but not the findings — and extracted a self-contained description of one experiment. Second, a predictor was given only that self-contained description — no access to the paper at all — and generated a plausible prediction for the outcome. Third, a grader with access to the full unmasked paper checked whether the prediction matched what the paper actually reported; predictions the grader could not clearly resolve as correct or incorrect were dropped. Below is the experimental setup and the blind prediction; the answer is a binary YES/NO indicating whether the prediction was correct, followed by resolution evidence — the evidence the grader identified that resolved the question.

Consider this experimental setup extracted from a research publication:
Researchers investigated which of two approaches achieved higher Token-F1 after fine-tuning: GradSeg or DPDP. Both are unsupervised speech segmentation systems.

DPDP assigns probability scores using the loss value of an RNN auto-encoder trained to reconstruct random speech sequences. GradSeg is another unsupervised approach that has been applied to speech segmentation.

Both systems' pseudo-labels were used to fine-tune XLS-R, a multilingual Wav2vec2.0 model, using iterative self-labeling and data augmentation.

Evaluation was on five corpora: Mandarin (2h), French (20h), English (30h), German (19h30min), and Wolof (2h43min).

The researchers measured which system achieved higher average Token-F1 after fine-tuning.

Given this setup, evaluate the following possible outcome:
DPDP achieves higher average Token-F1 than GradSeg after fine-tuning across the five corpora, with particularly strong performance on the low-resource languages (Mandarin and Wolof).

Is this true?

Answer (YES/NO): NO